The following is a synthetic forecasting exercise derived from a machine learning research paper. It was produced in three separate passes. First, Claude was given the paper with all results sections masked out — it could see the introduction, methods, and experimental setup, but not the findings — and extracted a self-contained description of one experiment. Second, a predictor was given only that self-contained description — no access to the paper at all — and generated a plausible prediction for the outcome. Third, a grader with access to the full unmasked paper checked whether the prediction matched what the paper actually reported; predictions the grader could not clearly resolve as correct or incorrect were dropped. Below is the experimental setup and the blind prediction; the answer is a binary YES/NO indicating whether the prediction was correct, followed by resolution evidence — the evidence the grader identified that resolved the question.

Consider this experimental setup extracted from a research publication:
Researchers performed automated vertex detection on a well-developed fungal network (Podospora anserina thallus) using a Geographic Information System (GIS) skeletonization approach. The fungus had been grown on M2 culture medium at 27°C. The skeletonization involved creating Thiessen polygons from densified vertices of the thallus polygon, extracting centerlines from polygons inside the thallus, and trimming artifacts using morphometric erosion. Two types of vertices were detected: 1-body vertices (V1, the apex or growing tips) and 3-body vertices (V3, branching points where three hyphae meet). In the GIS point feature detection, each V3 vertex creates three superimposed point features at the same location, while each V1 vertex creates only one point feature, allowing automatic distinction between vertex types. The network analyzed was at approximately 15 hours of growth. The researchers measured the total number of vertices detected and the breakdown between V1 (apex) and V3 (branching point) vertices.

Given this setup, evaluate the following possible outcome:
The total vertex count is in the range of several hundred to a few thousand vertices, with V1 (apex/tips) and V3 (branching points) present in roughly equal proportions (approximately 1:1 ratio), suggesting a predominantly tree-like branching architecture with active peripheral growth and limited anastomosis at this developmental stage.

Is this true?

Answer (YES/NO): NO